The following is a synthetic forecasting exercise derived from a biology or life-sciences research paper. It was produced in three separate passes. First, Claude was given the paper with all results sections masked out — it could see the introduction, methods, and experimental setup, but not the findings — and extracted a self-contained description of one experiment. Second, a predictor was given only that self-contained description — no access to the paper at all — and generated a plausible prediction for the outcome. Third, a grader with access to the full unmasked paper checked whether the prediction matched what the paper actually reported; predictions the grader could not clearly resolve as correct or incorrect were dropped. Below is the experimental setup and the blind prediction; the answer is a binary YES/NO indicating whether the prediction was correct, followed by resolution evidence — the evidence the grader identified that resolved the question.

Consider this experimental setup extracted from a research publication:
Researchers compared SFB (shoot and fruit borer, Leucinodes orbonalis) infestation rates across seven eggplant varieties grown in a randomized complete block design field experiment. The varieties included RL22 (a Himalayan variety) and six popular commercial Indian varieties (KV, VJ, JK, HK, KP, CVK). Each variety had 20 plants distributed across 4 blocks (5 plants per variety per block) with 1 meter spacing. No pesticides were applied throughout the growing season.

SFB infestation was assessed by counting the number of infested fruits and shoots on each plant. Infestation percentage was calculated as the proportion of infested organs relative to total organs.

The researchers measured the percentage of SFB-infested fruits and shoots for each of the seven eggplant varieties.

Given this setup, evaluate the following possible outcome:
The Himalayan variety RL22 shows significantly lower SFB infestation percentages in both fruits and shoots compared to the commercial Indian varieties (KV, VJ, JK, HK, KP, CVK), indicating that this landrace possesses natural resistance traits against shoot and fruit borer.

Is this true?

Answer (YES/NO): YES